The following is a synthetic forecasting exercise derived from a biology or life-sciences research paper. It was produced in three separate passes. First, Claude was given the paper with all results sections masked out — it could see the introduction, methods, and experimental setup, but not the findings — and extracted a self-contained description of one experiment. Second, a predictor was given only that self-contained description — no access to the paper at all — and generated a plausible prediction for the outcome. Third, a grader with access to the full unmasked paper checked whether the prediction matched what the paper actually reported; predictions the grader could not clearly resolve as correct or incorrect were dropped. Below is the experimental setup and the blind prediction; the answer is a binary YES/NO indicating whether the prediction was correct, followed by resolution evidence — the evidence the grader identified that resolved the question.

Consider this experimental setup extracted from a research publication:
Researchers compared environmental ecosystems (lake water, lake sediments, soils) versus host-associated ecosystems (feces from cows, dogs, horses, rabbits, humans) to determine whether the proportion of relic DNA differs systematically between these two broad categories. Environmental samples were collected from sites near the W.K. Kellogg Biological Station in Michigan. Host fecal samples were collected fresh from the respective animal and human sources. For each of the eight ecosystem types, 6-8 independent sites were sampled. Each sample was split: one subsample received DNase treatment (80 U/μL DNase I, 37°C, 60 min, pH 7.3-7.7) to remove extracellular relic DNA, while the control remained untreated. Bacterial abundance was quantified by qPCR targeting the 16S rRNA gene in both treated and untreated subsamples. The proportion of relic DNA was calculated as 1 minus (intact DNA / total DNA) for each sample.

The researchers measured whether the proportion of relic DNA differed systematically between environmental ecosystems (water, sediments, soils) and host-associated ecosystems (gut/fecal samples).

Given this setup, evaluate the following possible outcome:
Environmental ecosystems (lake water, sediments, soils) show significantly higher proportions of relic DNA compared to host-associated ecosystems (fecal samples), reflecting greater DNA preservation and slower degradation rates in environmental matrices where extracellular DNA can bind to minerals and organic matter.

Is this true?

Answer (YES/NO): NO